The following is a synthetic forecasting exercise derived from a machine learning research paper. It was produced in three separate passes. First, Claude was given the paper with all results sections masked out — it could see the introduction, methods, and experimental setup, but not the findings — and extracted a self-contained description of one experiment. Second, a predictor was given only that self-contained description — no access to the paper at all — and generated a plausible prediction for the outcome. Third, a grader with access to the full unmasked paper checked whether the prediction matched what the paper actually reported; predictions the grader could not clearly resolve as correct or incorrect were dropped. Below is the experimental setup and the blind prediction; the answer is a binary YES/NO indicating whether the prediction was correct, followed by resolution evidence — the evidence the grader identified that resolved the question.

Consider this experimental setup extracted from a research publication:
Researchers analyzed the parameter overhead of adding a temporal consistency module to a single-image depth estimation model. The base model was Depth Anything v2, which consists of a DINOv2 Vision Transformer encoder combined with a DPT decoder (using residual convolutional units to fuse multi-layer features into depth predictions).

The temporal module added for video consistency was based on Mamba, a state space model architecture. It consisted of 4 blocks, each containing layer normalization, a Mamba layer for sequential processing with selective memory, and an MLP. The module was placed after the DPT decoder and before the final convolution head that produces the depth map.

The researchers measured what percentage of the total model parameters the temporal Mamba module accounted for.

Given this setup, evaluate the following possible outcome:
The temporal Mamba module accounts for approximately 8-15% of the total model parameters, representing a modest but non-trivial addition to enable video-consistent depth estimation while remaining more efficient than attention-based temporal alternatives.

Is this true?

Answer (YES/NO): NO